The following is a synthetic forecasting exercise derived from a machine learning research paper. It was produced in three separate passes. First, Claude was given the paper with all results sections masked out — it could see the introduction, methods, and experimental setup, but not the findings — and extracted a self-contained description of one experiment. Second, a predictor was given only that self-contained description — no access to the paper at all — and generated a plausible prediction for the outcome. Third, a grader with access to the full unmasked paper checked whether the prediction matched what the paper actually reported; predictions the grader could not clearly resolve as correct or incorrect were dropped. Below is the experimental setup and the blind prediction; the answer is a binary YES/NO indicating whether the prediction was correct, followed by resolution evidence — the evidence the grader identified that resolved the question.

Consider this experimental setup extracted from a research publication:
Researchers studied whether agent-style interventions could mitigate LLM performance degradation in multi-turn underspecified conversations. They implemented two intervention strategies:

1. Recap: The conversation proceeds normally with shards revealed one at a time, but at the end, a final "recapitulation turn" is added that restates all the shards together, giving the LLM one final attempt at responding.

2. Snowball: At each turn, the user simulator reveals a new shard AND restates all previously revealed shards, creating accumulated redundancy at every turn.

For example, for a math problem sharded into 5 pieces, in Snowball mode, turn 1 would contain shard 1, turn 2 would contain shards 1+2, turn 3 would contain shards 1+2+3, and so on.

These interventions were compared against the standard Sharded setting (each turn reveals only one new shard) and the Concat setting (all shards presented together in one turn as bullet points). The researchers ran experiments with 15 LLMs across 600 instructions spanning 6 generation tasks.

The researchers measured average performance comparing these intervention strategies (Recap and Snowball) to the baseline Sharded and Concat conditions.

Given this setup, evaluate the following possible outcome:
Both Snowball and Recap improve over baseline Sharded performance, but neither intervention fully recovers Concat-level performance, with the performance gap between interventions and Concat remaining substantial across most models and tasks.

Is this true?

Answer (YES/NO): YES